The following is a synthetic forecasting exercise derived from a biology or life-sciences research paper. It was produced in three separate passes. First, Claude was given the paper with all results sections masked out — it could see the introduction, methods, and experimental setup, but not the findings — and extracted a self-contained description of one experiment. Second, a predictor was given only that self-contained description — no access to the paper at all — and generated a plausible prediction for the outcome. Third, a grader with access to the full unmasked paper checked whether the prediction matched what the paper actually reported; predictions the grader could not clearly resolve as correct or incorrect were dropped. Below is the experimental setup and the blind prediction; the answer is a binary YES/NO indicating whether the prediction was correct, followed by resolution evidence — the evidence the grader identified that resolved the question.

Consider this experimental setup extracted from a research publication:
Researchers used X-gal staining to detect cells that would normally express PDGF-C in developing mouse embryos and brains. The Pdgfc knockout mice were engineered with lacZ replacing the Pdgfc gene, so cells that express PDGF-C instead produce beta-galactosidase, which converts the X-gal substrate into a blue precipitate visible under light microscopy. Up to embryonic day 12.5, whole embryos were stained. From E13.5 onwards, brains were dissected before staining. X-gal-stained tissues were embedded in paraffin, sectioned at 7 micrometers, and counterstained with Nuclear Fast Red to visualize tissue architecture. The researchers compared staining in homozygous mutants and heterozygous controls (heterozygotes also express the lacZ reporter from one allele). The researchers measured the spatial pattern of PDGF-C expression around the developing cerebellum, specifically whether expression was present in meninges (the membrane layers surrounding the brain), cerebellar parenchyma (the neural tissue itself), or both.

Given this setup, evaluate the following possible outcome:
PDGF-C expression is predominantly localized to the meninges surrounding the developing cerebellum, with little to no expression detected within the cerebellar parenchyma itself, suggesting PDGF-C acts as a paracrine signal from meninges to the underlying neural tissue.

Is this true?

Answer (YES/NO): NO